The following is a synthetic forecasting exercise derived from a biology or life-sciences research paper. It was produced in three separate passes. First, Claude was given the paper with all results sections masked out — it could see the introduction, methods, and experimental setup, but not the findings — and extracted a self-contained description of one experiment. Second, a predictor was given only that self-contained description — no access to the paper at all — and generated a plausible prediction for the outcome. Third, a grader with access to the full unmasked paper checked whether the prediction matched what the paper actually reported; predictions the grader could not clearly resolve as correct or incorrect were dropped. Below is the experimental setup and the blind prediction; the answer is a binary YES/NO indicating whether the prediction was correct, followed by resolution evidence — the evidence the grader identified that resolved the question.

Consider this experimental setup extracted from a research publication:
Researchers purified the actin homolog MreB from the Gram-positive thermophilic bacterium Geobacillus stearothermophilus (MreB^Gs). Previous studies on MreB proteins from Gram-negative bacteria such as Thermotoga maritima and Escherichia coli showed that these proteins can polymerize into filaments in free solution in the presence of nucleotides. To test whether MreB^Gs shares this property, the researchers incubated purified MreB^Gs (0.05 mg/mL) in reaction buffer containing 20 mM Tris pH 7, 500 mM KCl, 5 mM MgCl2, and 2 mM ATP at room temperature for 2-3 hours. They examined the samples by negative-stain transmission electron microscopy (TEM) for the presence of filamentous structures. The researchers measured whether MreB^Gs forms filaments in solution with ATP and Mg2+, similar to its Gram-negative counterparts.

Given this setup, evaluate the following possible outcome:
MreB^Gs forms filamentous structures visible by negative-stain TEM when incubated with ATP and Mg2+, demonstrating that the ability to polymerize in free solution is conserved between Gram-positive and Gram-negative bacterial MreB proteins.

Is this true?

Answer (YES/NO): NO